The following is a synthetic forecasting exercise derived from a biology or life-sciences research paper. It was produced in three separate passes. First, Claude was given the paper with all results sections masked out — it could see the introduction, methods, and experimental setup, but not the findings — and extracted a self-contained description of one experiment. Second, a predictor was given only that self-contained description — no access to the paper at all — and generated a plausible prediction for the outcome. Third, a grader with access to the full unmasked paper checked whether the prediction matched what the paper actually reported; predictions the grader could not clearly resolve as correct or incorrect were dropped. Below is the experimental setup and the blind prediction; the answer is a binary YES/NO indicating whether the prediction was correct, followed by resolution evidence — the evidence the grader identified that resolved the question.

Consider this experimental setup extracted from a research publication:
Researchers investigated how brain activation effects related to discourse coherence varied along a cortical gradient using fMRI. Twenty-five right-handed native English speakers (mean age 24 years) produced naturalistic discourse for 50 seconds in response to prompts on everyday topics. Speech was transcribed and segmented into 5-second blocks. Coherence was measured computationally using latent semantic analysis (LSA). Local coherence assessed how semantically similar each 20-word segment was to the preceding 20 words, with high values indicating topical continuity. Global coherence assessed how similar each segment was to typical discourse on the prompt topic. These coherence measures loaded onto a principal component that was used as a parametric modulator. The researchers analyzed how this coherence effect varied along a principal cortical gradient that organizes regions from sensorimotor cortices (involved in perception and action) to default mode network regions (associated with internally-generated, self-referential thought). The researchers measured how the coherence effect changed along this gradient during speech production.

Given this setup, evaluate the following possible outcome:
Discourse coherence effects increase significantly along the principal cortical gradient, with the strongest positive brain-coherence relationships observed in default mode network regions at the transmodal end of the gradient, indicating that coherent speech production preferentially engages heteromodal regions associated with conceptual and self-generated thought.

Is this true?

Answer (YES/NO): NO